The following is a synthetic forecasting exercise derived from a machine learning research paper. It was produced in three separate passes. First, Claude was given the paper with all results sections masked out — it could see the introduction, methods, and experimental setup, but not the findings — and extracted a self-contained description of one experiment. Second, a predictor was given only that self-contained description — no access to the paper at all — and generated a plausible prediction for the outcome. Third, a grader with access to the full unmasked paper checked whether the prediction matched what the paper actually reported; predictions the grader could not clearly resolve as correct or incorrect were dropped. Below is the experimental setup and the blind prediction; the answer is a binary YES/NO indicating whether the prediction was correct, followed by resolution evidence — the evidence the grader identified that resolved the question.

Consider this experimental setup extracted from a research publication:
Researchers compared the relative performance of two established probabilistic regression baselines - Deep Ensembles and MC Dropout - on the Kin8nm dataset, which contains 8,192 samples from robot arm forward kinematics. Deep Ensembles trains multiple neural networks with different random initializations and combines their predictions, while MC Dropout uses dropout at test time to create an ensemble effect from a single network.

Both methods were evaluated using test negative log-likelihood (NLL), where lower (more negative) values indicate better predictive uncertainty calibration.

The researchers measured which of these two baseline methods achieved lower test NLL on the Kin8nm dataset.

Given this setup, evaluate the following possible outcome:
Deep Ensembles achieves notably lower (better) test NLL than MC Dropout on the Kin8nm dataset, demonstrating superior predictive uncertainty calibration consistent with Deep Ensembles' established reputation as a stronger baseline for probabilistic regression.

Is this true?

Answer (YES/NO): YES